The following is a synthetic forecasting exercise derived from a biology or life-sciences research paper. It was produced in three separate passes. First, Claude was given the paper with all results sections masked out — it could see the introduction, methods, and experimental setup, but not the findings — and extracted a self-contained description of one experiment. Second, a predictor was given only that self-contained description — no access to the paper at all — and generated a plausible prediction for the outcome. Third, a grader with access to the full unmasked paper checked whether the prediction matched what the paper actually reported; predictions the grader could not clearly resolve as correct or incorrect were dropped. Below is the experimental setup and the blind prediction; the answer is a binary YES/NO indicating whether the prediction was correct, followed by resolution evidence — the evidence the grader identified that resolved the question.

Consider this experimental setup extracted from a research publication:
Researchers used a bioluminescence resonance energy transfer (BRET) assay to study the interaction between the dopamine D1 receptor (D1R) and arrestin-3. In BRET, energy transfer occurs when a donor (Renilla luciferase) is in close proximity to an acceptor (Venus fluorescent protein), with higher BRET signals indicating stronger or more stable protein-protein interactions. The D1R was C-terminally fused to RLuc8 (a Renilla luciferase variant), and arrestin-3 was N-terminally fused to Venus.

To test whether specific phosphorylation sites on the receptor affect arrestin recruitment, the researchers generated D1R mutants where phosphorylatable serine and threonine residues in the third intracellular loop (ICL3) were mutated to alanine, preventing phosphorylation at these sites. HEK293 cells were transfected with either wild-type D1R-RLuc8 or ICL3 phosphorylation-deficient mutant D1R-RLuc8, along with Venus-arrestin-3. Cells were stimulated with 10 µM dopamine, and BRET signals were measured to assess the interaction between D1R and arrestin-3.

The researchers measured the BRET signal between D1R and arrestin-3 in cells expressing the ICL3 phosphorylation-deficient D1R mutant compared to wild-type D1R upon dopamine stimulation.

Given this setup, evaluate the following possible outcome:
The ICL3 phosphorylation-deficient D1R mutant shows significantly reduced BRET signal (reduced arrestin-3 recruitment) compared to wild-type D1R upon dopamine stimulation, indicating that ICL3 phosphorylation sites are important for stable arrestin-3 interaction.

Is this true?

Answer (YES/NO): NO